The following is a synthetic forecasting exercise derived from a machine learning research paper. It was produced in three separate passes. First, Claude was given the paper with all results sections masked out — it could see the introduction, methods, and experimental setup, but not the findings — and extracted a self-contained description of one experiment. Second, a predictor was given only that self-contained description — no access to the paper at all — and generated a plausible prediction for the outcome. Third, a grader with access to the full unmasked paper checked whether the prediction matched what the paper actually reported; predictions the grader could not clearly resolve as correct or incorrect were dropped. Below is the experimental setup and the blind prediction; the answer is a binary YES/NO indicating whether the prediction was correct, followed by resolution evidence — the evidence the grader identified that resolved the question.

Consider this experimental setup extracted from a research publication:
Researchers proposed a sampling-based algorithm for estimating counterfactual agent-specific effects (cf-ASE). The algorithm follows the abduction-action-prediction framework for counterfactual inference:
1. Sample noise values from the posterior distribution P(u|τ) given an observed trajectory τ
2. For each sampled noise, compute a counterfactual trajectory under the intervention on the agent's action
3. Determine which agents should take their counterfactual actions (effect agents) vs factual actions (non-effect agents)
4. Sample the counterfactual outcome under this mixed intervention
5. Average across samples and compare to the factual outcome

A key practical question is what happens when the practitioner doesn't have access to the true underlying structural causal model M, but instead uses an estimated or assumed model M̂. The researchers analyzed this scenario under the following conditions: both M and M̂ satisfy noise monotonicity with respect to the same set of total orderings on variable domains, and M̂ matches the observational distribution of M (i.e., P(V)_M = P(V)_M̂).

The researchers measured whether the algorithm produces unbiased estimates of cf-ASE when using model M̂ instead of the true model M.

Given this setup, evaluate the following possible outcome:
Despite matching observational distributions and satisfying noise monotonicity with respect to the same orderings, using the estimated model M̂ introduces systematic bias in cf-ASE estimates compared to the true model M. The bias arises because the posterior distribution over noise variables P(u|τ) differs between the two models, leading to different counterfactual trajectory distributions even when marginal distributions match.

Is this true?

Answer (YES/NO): NO